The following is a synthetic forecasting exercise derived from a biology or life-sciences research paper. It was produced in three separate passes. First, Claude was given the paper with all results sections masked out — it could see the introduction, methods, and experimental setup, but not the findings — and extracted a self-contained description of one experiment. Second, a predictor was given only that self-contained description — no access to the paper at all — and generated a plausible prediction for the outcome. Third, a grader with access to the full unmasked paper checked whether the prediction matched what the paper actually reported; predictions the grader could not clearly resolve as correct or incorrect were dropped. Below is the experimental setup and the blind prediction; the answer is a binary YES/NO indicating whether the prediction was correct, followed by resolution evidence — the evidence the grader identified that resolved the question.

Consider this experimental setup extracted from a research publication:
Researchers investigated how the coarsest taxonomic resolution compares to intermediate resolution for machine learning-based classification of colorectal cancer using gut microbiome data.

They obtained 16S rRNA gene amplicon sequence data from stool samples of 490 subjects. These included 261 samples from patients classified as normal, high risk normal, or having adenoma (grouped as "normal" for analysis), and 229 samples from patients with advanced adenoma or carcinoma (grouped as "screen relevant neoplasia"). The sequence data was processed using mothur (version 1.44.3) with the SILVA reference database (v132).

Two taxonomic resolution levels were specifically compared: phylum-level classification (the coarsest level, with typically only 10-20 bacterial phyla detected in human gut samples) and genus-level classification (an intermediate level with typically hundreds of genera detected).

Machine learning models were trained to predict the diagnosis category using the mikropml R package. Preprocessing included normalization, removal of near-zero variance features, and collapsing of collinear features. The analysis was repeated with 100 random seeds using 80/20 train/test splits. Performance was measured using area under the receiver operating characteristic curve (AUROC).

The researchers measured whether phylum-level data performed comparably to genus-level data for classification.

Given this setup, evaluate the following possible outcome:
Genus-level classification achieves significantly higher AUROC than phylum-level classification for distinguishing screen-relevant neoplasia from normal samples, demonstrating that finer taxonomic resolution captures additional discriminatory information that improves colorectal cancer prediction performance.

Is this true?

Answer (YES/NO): YES